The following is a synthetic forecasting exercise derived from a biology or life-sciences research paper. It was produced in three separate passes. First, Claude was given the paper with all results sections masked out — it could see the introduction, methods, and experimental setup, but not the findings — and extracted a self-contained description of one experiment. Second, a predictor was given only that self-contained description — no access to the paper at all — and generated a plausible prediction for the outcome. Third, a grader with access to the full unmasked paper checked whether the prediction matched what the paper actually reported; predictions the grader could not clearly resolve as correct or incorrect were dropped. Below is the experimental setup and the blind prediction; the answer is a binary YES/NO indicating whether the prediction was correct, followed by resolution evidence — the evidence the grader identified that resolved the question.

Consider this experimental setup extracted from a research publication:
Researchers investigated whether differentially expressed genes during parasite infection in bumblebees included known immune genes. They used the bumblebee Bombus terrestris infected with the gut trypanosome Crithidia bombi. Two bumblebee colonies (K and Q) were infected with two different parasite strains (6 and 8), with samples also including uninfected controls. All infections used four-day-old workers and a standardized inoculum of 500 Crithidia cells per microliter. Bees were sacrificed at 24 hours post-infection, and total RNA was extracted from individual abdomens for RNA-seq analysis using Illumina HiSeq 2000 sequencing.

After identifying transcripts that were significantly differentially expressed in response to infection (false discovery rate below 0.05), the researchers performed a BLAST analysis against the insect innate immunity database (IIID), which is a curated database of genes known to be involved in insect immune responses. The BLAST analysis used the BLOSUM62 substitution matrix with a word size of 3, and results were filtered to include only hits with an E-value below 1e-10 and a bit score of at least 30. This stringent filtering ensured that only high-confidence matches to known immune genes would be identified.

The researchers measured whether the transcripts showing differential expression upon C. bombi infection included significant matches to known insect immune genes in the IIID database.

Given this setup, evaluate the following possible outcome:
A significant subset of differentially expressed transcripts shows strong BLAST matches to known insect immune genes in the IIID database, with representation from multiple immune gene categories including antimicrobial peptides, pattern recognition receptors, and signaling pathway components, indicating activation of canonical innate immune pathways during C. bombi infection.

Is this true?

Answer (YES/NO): YES